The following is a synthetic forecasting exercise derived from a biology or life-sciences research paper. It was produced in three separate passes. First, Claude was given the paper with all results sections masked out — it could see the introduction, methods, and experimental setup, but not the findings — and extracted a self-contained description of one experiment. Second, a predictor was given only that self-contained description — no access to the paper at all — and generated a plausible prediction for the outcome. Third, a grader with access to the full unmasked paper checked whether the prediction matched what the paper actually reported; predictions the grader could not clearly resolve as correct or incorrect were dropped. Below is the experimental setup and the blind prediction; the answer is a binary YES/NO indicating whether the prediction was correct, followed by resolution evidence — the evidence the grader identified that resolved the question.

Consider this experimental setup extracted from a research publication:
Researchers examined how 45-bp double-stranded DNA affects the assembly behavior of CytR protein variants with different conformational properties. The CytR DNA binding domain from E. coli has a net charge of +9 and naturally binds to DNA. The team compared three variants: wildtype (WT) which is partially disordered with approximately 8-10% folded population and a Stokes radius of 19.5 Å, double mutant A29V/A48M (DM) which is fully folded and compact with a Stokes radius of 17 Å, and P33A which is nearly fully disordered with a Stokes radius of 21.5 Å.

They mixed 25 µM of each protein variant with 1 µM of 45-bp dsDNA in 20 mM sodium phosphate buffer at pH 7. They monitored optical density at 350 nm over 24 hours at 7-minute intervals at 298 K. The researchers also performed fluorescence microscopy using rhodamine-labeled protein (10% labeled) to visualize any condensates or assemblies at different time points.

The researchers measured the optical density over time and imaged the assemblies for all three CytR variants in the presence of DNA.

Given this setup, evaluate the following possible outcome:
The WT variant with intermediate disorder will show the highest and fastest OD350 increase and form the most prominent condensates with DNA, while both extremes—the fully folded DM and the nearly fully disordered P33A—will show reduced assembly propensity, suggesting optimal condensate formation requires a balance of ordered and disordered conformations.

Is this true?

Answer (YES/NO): NO